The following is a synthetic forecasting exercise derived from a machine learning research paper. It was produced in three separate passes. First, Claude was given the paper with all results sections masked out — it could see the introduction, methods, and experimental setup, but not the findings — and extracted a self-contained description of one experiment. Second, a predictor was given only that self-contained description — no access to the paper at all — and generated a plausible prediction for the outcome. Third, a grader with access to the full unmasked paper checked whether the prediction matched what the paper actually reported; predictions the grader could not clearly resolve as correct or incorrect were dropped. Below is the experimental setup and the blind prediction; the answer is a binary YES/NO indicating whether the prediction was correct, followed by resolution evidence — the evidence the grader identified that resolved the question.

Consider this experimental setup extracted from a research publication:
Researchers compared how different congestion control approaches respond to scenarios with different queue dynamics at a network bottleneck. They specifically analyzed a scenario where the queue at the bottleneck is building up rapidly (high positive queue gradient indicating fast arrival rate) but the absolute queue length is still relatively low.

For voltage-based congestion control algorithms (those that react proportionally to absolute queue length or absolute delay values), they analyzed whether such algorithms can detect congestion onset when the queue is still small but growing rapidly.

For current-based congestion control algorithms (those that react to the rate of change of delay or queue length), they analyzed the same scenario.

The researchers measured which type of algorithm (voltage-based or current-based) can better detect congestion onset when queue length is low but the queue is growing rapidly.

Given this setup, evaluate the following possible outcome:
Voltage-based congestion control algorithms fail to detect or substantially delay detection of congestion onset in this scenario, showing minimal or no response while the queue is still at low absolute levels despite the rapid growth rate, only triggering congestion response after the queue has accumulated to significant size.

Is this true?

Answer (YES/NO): YES